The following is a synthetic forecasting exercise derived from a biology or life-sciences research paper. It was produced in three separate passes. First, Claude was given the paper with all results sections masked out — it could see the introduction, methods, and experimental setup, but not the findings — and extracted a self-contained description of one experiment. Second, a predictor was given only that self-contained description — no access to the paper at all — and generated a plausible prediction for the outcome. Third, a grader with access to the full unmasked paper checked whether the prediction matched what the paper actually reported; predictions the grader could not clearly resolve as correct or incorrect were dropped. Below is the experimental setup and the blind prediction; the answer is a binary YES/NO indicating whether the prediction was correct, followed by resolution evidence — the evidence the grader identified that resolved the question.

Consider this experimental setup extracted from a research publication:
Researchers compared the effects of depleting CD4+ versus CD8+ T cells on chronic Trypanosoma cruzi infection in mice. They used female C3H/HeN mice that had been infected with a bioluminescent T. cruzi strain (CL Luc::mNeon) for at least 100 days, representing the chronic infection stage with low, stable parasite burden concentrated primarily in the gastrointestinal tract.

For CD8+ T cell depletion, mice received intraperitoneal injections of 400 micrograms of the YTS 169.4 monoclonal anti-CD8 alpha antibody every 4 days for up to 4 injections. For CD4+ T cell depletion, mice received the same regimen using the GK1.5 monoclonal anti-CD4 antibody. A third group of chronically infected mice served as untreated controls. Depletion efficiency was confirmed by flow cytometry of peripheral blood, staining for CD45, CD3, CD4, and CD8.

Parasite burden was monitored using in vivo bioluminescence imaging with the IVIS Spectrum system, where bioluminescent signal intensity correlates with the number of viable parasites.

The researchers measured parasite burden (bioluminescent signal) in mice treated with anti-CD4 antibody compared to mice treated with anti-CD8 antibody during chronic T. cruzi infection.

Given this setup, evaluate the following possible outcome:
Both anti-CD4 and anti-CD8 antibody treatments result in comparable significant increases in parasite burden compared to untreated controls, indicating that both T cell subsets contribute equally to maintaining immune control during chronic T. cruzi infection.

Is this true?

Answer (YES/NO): NO